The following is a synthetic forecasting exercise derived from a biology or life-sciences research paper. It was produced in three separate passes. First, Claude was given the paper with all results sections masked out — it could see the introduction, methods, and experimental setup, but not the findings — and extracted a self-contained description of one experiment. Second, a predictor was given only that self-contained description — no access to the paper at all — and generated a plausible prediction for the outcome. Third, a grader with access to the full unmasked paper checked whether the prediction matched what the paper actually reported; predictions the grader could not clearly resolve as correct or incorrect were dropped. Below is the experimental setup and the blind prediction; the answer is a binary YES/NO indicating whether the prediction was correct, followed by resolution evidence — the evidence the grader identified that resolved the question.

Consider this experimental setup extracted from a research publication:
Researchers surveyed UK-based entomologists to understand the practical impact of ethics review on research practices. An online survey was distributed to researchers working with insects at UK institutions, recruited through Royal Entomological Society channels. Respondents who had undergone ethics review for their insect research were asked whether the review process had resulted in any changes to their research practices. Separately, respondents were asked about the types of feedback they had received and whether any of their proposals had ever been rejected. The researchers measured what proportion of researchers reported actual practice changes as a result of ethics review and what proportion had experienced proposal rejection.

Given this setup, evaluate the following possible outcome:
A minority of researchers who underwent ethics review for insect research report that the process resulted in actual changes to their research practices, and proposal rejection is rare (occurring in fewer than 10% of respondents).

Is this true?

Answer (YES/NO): NO